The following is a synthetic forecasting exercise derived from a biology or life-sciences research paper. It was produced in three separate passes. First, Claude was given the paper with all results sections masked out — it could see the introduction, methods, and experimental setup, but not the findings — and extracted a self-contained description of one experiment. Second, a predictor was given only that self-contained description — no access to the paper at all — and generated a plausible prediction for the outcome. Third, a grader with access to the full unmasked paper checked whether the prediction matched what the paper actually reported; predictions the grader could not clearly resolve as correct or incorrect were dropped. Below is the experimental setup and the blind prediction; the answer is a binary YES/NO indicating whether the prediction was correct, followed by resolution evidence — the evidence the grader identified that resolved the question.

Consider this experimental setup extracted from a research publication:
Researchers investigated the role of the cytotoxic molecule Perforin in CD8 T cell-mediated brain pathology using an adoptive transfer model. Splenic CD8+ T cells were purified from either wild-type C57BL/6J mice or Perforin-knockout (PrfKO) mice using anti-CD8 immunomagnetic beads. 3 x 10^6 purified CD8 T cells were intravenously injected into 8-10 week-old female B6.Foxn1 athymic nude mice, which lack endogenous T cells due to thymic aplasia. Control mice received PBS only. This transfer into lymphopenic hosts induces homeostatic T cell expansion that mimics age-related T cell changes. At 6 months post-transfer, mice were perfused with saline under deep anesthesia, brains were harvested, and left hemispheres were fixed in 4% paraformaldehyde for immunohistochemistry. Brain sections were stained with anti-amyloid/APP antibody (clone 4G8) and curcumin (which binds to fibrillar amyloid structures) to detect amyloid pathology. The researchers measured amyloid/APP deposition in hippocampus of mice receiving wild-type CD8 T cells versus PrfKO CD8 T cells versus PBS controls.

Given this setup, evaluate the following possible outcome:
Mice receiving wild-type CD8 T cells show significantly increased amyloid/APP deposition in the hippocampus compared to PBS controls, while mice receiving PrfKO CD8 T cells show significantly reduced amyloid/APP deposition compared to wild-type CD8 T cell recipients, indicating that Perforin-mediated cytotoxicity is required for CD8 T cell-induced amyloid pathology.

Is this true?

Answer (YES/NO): YES